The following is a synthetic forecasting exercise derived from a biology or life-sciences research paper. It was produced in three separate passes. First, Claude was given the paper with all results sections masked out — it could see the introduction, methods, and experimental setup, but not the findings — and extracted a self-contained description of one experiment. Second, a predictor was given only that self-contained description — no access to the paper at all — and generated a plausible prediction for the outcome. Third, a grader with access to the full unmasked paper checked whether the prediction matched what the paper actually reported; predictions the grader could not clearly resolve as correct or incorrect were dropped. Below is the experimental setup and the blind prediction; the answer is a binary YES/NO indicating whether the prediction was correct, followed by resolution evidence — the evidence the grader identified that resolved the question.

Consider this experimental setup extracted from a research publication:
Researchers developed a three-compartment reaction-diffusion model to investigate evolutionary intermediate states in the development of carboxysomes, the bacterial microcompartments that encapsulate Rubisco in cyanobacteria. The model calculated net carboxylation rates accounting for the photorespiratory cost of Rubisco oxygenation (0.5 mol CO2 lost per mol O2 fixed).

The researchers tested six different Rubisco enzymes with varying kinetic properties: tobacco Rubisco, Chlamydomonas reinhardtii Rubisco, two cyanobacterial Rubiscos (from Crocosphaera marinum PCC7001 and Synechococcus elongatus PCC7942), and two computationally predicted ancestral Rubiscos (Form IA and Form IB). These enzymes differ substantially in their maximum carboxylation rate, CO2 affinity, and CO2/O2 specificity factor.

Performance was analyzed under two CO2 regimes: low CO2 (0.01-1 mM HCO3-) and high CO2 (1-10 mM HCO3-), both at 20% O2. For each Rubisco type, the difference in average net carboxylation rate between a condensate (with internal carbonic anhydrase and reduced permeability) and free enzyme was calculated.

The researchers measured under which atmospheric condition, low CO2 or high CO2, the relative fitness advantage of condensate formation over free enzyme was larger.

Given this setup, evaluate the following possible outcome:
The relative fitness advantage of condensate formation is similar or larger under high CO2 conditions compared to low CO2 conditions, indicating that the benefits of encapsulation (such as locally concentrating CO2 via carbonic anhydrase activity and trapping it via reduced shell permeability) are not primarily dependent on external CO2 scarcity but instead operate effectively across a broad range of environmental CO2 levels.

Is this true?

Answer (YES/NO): NO